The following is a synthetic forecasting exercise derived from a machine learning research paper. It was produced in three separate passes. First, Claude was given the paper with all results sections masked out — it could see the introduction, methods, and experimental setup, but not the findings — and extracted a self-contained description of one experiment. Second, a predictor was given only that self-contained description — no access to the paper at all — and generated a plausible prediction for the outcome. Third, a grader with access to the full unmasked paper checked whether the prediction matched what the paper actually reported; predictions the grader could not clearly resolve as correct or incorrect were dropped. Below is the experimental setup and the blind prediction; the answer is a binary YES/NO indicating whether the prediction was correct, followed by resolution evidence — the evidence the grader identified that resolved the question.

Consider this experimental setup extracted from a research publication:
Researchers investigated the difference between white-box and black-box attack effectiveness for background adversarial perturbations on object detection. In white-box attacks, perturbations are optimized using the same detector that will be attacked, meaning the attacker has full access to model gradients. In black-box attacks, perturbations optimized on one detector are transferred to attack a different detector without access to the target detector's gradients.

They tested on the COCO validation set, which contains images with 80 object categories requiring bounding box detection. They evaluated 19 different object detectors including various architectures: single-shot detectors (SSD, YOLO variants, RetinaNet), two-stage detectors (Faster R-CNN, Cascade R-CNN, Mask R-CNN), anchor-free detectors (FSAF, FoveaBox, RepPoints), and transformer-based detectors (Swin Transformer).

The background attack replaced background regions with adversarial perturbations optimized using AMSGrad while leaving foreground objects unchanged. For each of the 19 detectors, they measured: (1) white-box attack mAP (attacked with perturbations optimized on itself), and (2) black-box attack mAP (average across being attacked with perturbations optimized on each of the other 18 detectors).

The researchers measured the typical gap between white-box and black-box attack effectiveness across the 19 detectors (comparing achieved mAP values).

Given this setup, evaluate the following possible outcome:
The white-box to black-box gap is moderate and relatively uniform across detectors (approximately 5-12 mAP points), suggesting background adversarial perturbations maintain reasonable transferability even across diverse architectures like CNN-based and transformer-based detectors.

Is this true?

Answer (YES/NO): NO